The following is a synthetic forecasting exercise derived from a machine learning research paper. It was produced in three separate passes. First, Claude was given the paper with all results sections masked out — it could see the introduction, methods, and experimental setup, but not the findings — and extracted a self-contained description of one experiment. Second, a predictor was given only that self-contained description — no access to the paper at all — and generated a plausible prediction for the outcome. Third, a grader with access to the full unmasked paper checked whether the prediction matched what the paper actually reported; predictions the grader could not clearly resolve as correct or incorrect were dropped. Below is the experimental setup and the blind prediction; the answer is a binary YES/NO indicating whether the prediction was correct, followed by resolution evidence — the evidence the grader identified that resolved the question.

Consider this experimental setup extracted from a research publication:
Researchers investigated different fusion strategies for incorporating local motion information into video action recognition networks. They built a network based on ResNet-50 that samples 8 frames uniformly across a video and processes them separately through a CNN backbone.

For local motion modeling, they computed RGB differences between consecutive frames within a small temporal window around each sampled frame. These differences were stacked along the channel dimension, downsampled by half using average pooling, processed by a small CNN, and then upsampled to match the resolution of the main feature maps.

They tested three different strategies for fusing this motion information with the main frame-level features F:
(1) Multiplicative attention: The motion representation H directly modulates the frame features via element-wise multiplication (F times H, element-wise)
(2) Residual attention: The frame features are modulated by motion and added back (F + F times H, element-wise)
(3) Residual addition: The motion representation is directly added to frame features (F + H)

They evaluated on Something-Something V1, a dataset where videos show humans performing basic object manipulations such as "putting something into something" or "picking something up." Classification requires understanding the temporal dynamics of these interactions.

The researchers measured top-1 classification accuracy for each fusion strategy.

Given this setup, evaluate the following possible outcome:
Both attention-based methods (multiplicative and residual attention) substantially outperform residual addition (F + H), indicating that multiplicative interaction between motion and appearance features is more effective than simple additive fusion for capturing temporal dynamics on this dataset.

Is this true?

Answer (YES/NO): NO